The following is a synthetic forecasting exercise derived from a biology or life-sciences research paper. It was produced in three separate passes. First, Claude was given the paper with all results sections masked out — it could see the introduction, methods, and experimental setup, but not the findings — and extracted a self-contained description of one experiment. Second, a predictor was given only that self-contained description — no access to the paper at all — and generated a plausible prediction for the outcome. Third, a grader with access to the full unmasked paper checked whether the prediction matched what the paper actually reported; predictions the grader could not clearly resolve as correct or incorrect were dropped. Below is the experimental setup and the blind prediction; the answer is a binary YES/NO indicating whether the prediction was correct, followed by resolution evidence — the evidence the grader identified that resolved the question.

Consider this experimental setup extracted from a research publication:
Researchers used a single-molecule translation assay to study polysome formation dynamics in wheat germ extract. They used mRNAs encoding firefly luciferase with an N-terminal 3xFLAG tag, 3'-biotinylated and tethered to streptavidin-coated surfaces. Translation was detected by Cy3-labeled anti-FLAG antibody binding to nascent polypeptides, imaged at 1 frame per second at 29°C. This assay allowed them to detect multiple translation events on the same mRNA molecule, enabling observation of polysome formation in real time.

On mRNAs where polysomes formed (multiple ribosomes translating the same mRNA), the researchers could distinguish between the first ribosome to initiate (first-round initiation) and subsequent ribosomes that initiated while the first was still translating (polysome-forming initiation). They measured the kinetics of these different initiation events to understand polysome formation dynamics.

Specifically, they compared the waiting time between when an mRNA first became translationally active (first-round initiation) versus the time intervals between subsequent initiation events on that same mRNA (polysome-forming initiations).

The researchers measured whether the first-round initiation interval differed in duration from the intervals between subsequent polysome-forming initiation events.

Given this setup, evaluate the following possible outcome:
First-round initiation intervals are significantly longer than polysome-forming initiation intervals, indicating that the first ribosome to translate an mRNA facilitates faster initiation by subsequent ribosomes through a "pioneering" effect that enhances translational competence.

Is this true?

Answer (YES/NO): YES